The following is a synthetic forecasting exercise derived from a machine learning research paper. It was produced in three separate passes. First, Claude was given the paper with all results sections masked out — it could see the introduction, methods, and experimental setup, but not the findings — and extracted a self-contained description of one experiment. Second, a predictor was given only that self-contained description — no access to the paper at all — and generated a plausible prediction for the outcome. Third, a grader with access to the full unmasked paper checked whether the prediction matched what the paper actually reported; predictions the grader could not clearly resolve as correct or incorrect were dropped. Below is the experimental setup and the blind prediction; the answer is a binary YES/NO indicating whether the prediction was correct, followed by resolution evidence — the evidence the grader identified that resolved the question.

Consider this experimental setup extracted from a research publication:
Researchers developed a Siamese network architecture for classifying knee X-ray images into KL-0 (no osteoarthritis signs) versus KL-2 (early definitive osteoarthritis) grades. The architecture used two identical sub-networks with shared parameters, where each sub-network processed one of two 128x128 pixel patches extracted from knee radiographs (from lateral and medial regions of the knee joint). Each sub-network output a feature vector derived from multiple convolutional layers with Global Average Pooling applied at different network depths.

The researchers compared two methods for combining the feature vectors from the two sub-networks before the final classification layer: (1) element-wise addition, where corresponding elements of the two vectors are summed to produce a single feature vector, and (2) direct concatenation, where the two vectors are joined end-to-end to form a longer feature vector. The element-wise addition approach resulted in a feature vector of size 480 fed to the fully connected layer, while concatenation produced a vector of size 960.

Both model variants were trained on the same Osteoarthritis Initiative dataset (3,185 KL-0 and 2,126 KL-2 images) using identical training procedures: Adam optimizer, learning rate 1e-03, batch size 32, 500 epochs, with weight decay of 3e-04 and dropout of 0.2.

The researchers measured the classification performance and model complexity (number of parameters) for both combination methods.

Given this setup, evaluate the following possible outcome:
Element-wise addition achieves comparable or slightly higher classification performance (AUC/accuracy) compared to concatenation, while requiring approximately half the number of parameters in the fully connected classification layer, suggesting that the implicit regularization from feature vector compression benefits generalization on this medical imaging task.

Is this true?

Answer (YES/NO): YES